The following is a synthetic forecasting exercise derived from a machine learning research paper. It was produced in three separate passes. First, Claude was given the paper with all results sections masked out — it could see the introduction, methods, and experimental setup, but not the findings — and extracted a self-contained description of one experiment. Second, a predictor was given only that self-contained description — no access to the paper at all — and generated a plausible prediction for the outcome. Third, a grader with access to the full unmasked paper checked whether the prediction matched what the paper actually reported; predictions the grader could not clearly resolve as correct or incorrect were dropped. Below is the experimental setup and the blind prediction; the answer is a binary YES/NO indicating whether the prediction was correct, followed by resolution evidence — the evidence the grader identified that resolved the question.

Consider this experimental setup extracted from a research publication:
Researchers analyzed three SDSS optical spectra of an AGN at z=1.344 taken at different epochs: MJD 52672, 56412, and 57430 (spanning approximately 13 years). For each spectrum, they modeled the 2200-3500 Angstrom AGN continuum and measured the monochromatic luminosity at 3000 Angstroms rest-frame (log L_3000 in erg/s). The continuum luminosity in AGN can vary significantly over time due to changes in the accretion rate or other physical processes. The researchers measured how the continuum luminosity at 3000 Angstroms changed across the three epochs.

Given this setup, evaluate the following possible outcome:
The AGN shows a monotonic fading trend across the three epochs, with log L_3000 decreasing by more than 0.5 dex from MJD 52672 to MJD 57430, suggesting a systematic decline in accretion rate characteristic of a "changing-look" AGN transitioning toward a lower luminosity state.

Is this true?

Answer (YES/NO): NO